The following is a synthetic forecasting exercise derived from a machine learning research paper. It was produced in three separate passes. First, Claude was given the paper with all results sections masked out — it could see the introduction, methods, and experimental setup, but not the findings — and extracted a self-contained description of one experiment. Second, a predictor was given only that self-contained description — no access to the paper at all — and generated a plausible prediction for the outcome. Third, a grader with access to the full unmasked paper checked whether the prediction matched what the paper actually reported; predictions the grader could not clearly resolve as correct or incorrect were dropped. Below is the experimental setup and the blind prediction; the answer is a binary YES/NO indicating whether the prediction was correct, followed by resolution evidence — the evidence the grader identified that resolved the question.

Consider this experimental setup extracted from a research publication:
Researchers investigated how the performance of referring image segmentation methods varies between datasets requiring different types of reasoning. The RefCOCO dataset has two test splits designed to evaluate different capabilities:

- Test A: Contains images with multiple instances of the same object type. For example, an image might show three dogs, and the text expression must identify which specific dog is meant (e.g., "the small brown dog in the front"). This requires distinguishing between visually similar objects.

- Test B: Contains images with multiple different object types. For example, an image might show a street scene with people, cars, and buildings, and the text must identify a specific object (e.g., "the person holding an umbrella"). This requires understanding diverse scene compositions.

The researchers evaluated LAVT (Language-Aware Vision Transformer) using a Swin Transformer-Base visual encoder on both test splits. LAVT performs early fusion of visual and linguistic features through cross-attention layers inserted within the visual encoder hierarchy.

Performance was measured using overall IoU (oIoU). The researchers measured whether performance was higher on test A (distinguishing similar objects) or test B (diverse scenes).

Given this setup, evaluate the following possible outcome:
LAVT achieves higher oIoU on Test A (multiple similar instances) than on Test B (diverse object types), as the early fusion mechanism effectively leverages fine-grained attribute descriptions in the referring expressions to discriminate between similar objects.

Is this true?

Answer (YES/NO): YES